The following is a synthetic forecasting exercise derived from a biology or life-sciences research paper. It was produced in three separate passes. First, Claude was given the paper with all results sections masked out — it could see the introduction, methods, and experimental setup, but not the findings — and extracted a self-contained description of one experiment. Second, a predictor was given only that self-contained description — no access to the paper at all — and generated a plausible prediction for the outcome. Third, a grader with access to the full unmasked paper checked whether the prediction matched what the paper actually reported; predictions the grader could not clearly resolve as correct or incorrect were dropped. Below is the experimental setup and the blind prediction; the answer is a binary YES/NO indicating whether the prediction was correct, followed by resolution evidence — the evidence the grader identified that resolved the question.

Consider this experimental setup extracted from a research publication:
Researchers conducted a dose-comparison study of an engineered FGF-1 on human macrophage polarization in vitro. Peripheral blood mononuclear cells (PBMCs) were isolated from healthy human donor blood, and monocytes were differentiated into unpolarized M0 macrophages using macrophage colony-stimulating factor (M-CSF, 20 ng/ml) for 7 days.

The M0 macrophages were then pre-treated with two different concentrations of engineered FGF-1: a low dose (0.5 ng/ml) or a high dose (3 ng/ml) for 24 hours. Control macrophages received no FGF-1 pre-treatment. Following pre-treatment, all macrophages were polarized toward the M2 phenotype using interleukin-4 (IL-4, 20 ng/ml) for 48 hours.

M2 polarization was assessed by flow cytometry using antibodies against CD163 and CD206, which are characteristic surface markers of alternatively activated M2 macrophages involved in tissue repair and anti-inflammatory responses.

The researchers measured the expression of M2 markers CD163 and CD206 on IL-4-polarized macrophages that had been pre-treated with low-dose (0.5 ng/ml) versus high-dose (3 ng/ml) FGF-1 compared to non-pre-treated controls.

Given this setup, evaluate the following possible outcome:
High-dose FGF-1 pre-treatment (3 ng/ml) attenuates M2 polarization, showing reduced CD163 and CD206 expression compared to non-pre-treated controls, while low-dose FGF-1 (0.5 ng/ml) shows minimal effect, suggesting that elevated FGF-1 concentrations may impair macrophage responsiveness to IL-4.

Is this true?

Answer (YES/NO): NO